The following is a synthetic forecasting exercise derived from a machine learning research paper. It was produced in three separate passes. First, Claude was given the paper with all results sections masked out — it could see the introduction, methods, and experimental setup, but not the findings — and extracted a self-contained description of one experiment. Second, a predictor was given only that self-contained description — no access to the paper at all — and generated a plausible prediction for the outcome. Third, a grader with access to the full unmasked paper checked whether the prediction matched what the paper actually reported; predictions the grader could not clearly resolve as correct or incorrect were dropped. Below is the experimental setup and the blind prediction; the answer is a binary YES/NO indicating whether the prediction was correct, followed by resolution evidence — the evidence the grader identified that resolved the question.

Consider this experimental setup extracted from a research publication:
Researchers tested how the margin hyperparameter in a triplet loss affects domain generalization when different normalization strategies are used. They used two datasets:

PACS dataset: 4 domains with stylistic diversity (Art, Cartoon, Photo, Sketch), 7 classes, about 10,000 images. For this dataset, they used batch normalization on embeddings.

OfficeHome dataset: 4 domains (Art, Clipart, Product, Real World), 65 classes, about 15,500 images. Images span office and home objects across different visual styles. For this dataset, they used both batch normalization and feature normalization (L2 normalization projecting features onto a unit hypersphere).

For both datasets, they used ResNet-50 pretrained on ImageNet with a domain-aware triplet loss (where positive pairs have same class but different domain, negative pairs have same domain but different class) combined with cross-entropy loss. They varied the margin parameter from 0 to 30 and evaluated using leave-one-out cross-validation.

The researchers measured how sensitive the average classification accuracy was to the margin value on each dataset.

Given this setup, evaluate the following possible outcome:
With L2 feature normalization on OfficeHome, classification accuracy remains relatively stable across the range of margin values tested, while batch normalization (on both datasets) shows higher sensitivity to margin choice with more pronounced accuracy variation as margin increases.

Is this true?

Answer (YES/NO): NO